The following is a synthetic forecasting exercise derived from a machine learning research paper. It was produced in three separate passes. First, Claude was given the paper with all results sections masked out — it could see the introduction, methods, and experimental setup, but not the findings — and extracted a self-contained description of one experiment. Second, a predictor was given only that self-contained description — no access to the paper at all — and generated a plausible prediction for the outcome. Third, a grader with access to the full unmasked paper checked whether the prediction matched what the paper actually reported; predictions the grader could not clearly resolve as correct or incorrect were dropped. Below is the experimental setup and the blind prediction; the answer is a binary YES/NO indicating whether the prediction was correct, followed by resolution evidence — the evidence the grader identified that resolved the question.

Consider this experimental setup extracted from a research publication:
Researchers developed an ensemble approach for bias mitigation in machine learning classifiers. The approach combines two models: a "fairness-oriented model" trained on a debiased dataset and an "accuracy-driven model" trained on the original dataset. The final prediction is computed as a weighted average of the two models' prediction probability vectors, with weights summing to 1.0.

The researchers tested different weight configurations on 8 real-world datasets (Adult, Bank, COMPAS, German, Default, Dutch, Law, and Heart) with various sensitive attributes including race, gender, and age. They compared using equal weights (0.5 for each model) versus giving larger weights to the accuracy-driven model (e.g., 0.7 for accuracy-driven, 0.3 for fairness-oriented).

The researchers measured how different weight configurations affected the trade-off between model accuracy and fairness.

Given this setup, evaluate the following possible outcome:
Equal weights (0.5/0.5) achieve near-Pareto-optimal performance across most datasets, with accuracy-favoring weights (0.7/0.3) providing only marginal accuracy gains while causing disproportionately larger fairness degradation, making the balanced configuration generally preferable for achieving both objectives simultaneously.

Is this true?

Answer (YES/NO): NO